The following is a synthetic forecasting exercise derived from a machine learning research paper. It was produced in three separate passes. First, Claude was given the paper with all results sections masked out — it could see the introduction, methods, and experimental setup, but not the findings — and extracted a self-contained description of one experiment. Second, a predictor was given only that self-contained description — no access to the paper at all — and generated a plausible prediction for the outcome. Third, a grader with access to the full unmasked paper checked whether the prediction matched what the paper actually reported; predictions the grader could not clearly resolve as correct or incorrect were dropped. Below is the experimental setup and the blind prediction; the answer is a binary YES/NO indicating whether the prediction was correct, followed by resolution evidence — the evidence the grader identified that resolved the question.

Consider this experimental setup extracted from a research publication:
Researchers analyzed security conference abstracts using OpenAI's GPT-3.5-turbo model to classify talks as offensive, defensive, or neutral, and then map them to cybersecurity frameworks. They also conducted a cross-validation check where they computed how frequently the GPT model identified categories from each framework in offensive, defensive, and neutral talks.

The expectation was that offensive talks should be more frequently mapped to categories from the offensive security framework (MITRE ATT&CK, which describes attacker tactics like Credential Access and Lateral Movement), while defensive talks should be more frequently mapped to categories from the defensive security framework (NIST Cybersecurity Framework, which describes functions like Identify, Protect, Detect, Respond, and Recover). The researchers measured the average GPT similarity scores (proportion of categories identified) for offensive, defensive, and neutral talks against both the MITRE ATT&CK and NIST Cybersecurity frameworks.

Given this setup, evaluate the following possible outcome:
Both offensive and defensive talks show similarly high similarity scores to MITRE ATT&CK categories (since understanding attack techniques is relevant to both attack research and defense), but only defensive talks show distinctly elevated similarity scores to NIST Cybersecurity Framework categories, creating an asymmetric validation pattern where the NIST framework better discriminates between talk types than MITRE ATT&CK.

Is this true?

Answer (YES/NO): NO